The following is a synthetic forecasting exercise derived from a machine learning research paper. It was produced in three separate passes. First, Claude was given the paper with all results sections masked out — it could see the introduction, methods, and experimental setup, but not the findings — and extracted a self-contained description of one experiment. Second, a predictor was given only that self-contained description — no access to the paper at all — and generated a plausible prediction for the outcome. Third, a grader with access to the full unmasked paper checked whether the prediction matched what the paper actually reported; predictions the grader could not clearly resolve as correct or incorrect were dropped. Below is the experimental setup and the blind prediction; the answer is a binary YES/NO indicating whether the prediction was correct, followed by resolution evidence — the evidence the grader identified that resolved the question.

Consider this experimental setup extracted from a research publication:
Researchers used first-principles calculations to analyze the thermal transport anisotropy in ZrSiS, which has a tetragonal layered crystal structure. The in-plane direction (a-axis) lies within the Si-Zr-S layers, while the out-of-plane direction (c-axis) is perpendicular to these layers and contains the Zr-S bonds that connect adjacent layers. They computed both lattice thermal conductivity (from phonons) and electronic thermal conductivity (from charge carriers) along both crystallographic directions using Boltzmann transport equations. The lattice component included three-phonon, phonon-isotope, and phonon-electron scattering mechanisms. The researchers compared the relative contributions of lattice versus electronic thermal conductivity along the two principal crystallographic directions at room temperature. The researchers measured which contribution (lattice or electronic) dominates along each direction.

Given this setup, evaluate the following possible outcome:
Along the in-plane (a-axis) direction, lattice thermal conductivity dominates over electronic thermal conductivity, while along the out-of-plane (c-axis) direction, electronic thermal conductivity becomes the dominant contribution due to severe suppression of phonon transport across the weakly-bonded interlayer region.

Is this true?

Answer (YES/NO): NO